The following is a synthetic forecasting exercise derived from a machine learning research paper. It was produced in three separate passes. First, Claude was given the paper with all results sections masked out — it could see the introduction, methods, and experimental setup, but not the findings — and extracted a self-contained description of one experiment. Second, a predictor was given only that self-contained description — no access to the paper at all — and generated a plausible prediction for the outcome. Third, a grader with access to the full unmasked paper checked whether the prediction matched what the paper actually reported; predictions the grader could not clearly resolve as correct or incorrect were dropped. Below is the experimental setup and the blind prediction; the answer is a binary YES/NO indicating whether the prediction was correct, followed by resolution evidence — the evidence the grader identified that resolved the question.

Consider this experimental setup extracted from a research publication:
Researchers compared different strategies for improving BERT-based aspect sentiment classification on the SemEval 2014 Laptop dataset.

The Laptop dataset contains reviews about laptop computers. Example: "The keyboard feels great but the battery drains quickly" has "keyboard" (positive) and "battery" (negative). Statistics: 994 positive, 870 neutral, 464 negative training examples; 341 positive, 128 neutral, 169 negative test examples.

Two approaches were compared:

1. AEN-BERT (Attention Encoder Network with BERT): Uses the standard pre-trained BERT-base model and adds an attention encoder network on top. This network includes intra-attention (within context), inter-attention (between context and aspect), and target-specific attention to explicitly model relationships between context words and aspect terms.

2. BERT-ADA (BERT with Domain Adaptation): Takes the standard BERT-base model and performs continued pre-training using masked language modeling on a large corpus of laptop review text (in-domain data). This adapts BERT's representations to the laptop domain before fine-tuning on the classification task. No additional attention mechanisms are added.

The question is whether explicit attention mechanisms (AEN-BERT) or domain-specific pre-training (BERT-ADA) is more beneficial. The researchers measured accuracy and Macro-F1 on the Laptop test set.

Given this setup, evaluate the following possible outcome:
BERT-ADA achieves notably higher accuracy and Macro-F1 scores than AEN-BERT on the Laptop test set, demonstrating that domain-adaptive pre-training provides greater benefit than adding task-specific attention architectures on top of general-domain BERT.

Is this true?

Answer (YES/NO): NO